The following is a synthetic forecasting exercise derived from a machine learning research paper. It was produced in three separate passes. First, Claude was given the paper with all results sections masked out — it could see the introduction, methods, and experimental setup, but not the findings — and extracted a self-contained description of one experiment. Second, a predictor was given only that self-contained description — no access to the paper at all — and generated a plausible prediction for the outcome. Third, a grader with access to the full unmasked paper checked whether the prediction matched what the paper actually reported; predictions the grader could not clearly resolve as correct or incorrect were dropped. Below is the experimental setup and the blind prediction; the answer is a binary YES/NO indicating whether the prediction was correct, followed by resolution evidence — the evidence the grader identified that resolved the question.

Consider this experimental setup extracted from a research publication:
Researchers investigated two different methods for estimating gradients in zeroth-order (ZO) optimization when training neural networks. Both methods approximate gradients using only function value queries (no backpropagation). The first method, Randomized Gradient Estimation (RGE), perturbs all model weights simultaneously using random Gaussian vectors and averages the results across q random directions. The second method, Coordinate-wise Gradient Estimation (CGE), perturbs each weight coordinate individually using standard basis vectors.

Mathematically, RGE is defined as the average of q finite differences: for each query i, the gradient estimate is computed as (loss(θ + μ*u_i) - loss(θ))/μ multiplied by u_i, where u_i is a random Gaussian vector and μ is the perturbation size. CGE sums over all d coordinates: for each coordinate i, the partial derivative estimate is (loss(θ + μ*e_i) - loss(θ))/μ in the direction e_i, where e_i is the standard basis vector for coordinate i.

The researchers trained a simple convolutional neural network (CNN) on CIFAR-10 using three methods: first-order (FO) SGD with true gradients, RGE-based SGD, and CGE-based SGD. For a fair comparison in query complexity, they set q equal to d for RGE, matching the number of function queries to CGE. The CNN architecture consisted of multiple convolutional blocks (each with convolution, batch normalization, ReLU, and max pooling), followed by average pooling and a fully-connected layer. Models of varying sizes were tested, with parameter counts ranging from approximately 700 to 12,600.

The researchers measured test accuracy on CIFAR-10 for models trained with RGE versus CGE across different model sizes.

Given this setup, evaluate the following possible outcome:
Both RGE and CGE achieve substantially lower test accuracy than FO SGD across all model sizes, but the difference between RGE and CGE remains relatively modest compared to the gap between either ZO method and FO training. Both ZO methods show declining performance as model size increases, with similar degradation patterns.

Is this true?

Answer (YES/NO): NO